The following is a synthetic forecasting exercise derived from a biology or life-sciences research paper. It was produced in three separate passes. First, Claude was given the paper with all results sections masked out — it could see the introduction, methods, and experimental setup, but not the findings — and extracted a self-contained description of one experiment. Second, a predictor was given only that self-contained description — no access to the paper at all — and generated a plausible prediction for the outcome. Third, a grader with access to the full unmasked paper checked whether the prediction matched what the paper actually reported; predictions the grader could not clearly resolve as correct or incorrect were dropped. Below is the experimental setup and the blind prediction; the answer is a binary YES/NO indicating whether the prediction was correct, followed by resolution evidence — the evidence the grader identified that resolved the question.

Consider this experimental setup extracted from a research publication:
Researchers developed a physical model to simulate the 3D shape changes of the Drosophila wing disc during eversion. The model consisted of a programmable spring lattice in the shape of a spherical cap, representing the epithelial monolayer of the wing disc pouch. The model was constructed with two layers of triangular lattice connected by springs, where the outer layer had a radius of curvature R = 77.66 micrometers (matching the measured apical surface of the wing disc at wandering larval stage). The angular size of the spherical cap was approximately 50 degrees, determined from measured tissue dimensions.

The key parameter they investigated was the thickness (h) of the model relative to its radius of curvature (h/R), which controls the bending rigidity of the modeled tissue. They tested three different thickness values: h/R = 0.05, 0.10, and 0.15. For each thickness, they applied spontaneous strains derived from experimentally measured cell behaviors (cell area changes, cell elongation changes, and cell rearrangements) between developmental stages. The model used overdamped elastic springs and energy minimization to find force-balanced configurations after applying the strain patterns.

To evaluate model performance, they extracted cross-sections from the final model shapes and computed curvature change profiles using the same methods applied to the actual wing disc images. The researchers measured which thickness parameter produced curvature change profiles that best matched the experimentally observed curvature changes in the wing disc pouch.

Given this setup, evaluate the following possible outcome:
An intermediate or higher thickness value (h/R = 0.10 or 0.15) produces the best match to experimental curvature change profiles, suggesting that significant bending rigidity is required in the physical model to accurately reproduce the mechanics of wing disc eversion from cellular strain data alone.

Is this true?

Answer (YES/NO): YES